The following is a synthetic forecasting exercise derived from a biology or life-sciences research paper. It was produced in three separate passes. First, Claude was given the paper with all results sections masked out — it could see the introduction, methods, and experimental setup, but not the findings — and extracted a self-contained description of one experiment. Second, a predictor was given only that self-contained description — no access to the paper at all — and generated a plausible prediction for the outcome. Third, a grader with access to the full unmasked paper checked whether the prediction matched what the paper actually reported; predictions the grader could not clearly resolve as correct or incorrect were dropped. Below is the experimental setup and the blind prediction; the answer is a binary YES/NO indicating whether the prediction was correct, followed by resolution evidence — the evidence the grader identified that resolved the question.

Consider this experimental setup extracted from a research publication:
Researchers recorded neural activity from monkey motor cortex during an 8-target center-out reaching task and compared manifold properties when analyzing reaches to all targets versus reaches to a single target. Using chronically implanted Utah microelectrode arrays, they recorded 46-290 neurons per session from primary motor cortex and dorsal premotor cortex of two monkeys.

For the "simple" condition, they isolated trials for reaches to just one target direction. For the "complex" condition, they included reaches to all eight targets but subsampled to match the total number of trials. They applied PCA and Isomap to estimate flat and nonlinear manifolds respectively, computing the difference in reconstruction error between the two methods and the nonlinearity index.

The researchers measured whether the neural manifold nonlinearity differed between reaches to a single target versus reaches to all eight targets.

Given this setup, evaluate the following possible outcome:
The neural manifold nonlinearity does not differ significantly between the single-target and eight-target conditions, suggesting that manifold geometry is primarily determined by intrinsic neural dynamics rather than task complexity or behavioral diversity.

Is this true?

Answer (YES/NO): NO